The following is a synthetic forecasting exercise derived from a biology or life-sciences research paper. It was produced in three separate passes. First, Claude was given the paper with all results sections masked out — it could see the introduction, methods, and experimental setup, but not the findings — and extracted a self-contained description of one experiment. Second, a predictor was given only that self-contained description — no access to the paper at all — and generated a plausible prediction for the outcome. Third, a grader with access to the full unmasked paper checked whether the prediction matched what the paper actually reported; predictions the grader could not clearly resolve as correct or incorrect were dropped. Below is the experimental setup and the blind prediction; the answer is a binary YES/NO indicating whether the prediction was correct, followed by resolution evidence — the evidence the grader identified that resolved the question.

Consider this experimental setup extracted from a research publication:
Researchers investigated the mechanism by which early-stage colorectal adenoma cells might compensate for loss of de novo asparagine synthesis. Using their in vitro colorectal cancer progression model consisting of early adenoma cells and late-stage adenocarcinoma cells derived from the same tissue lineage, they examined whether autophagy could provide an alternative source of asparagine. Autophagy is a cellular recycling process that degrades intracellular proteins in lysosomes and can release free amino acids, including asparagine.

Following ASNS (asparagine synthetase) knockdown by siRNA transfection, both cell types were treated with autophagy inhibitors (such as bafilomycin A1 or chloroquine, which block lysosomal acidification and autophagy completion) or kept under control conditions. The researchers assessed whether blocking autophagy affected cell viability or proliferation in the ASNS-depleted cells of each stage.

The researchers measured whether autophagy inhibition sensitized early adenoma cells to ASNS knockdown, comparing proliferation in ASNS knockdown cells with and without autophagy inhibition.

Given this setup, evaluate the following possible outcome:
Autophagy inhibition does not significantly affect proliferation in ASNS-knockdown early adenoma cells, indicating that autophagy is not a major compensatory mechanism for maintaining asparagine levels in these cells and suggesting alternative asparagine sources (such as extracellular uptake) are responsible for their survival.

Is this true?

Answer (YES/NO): NO